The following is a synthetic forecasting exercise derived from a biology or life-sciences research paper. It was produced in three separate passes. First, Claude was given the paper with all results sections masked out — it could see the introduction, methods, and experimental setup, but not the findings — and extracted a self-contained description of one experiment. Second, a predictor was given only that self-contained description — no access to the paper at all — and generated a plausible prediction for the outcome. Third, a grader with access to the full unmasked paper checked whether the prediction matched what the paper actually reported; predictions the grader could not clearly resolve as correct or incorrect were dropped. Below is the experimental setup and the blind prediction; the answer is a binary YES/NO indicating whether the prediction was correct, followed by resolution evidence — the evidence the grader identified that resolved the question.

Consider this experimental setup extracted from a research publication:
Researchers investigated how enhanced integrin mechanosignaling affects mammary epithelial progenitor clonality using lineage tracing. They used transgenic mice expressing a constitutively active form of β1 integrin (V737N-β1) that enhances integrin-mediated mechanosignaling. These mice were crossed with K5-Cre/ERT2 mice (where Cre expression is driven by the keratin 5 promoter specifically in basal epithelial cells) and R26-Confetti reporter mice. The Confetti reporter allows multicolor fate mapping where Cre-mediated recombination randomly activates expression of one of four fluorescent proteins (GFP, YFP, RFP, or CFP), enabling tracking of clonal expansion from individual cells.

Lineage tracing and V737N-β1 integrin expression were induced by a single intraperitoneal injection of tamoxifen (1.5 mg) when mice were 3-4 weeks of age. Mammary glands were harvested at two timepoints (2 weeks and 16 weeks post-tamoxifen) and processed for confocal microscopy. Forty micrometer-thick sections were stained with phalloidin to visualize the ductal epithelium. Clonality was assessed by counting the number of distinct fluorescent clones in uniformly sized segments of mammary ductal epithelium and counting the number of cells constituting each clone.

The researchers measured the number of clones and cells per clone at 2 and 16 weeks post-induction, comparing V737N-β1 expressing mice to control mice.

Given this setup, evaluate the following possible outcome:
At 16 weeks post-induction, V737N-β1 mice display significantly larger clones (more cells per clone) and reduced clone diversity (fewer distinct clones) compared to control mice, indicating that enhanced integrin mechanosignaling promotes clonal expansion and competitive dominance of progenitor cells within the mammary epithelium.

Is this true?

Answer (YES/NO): NO